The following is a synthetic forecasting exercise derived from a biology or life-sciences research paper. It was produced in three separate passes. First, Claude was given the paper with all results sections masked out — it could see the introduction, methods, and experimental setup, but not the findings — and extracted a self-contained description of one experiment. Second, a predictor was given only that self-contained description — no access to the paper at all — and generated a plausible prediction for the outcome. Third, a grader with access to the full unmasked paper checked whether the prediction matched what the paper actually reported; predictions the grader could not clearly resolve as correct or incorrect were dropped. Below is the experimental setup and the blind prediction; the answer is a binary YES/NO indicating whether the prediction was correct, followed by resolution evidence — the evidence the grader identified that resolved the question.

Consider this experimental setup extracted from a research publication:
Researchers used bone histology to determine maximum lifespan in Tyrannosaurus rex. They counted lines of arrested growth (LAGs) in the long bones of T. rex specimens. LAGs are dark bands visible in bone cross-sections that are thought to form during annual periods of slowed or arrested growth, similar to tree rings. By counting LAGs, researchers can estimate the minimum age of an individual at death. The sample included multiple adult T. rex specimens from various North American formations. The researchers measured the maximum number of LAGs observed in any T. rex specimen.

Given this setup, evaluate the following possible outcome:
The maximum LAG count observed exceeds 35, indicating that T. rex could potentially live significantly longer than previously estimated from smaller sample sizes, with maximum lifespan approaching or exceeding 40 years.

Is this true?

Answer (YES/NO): NO